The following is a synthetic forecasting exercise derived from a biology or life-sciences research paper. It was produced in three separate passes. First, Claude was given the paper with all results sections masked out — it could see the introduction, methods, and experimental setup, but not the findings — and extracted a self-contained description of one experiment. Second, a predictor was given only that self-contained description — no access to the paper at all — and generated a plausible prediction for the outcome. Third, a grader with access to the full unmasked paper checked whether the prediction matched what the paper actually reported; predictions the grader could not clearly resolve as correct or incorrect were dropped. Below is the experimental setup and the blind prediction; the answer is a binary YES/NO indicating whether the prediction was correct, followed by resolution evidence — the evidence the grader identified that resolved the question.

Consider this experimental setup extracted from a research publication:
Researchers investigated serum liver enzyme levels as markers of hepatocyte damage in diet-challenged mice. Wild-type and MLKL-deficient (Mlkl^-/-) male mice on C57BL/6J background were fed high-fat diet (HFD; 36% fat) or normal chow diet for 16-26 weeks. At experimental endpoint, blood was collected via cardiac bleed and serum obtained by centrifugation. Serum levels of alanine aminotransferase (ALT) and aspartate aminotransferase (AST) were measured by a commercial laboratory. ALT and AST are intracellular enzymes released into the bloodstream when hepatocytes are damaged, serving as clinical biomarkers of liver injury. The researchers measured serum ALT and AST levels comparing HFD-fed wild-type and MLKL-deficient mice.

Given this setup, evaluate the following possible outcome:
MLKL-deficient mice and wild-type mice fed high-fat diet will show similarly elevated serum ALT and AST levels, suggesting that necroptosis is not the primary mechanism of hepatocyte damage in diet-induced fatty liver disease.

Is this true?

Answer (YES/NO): NO